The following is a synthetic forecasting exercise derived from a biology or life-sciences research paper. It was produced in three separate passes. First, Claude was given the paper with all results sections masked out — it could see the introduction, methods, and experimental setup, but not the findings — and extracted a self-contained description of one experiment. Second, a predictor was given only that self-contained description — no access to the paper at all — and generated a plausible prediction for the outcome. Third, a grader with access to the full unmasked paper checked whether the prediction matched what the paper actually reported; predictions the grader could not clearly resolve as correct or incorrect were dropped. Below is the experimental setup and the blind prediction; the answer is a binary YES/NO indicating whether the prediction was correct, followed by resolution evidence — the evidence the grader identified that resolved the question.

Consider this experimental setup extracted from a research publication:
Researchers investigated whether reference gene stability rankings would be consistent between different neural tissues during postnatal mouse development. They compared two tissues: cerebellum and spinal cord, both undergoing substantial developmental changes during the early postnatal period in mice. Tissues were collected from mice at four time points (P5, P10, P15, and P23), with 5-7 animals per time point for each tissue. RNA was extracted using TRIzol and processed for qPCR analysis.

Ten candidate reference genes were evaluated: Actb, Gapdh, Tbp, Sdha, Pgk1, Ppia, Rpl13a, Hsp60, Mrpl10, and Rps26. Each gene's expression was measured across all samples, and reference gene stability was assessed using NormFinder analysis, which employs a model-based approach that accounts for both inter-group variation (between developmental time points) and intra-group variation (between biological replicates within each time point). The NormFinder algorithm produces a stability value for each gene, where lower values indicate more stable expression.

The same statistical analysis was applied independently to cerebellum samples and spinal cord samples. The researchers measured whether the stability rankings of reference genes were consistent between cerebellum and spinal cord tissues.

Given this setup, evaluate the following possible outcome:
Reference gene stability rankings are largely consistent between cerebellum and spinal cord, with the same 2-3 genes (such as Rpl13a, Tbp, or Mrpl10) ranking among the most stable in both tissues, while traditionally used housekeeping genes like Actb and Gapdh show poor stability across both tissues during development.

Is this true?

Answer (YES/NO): NO